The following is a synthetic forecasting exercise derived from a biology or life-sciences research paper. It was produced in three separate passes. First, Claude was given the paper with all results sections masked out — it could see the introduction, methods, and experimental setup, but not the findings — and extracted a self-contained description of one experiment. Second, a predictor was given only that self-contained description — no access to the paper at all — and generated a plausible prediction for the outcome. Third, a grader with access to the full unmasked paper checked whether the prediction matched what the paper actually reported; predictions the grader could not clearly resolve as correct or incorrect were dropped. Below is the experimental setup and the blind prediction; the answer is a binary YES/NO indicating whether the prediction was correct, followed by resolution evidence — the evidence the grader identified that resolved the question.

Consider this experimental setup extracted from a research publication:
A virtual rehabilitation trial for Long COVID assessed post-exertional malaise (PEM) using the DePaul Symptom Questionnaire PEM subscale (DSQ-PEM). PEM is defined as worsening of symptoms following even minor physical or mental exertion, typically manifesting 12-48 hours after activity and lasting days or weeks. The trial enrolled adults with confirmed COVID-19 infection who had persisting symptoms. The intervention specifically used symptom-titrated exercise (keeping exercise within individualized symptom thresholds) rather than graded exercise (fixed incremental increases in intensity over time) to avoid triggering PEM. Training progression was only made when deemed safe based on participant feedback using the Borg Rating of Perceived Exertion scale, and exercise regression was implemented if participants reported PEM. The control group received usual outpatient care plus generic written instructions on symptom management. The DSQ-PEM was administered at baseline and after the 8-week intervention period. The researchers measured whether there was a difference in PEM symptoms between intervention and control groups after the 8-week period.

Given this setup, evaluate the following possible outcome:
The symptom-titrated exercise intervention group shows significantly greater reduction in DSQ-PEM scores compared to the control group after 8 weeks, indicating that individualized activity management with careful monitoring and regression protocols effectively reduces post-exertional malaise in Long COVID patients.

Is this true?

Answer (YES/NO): NO